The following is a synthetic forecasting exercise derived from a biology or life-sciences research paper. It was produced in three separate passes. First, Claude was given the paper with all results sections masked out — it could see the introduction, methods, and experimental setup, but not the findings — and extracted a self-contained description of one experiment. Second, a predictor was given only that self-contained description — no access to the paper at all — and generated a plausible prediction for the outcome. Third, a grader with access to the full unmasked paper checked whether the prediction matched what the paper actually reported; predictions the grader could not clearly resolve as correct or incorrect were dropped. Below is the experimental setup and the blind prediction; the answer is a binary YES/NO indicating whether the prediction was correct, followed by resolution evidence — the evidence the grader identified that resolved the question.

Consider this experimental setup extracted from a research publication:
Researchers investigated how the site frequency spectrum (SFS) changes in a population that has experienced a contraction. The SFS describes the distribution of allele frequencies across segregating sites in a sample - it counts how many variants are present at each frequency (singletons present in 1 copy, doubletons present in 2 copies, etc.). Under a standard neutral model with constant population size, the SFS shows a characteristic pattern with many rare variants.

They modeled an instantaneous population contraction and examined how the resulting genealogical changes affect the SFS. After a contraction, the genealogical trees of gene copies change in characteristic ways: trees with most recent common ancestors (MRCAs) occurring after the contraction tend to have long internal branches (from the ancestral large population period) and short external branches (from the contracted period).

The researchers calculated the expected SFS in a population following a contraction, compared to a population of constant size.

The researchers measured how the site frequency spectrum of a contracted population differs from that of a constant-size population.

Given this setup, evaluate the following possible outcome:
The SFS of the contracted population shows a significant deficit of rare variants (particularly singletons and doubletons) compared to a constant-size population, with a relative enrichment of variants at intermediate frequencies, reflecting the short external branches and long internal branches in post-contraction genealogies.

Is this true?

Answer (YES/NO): NO